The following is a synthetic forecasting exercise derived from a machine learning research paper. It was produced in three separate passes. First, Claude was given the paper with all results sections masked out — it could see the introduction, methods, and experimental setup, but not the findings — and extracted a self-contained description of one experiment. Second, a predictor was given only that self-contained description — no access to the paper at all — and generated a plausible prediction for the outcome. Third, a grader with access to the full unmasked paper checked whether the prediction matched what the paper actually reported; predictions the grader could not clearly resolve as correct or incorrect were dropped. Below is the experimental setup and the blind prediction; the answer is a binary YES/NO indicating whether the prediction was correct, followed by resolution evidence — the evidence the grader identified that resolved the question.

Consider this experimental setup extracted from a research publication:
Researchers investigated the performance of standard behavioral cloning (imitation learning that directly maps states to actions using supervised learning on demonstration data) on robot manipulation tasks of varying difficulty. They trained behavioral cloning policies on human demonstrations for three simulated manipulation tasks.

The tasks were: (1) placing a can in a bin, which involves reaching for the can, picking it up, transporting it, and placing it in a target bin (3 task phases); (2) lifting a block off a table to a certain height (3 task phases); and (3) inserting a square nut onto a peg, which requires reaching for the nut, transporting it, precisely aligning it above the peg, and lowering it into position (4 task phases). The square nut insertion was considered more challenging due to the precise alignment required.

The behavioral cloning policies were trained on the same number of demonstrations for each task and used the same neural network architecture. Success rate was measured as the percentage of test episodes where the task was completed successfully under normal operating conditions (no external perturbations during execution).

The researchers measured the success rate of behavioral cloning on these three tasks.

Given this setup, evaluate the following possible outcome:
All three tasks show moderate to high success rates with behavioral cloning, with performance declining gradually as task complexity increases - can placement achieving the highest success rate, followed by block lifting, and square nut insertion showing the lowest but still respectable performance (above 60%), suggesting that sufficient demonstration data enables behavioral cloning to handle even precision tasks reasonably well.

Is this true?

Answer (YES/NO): NO